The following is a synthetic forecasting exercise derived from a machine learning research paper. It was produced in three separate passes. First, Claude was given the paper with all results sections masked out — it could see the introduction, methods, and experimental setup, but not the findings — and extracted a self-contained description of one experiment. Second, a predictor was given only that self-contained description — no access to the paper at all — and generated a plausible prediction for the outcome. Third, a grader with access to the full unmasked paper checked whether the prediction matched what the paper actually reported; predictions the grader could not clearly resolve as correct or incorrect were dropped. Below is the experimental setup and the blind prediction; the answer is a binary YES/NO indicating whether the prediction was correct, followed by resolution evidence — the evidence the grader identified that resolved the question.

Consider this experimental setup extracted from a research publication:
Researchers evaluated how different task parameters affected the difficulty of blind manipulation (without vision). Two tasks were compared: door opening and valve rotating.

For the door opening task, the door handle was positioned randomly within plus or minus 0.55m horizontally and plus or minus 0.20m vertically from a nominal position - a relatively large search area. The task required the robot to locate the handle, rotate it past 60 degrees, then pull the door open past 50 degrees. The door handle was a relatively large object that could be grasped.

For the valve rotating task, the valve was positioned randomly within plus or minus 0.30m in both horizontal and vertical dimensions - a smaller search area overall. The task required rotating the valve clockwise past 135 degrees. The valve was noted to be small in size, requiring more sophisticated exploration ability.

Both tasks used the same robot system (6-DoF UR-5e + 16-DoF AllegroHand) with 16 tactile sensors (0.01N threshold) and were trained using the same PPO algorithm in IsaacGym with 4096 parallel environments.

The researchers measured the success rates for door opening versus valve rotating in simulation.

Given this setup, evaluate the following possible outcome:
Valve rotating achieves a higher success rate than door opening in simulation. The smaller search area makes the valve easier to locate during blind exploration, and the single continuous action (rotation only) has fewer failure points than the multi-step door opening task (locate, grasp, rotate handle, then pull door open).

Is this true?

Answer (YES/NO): YES